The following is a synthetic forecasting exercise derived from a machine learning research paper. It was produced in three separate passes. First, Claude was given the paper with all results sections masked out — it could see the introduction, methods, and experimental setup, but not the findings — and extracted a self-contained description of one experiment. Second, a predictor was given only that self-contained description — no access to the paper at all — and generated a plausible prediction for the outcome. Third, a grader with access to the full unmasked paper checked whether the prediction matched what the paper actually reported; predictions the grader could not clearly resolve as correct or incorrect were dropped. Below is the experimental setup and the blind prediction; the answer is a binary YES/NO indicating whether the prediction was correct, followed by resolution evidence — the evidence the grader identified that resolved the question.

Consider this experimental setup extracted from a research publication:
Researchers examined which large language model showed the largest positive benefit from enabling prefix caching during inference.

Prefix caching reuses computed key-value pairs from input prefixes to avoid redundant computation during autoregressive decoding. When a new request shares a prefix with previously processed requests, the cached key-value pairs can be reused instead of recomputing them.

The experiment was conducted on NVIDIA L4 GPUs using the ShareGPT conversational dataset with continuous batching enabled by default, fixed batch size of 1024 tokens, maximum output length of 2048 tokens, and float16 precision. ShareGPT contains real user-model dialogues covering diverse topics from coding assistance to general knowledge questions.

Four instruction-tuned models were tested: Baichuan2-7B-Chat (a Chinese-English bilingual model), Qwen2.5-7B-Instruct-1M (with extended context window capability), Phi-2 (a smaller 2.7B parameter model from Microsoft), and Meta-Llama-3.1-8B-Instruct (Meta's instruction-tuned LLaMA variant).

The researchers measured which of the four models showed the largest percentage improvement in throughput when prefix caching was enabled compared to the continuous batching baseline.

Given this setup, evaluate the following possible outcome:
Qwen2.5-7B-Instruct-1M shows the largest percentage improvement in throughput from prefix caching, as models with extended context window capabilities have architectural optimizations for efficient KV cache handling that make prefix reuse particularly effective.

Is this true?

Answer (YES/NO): NO